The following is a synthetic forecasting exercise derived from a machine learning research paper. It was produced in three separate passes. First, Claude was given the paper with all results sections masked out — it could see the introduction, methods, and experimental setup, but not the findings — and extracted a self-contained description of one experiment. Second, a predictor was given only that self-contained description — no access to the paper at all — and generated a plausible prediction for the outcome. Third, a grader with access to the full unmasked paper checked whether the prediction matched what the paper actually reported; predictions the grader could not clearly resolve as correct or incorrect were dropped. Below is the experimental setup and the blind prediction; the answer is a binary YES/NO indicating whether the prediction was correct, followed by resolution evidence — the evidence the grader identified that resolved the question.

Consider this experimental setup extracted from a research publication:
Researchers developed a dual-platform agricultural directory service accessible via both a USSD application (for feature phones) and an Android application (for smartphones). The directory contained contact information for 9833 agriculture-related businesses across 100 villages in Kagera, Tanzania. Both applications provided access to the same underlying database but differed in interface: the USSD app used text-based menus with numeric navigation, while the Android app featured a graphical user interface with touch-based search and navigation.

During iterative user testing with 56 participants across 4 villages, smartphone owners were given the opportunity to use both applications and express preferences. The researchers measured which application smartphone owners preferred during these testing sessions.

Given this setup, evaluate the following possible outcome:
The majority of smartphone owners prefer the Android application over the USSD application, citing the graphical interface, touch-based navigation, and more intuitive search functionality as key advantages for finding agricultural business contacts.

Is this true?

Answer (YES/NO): YES